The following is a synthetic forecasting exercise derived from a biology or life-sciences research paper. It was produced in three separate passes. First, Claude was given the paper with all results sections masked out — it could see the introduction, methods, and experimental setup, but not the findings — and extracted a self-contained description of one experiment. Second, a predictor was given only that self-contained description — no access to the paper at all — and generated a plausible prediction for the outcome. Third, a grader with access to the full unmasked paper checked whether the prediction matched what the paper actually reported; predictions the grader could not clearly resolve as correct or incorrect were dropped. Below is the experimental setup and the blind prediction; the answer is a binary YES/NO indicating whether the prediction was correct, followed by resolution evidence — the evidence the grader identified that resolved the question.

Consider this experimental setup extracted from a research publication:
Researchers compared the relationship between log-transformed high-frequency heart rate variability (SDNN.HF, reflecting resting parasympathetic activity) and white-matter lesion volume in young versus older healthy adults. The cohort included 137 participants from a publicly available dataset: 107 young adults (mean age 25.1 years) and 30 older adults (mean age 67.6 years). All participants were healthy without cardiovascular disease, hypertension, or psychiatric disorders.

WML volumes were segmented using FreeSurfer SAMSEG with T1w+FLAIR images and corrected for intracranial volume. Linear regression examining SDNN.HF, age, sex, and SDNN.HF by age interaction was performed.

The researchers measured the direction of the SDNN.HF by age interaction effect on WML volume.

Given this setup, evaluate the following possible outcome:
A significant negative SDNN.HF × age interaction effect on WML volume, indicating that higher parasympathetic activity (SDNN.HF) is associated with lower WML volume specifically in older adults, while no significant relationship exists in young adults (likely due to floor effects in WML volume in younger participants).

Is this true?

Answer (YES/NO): NO